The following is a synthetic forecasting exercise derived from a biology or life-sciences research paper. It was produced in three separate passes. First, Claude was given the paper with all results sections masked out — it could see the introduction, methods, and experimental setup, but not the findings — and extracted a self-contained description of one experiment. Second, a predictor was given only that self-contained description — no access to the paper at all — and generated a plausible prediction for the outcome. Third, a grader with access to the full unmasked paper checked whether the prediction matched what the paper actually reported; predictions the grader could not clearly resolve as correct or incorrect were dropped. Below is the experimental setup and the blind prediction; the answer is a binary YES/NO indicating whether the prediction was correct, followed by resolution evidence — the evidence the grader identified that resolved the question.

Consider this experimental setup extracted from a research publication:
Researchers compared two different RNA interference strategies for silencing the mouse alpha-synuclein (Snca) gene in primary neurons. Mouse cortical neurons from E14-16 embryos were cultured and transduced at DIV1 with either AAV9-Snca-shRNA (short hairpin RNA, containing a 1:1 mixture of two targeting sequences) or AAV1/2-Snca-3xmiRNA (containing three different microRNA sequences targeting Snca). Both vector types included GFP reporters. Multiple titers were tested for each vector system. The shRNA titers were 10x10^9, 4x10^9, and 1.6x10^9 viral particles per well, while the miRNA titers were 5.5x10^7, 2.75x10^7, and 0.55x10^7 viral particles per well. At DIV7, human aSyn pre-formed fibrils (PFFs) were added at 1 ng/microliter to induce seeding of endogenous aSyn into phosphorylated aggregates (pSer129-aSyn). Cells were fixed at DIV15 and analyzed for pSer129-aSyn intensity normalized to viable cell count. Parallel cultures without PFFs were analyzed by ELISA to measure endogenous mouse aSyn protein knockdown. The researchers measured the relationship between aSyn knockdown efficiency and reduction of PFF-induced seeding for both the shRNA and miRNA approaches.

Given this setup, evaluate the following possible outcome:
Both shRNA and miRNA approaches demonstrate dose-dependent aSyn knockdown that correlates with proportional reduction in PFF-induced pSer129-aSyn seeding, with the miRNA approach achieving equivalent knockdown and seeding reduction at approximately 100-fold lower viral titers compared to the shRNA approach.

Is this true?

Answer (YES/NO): YES